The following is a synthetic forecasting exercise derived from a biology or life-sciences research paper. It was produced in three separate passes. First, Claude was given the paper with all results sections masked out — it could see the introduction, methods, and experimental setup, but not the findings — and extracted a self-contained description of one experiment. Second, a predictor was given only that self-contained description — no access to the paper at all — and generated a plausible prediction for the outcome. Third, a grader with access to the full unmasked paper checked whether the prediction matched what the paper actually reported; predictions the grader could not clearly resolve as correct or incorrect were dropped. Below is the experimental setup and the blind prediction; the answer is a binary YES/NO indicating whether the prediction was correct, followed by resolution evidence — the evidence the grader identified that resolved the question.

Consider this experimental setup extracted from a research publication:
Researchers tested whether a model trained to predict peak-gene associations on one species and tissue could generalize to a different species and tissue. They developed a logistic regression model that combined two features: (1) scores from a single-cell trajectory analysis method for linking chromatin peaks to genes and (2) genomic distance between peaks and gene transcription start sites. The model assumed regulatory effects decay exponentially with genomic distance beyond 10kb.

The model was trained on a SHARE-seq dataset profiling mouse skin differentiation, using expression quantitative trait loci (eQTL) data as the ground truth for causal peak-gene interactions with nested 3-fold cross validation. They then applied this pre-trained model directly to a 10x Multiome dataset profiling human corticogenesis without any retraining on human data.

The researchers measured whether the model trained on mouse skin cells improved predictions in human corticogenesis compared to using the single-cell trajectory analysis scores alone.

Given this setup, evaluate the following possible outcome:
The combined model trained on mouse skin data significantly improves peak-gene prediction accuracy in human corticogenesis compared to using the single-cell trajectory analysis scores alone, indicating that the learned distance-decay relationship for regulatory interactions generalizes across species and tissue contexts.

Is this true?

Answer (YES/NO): YES